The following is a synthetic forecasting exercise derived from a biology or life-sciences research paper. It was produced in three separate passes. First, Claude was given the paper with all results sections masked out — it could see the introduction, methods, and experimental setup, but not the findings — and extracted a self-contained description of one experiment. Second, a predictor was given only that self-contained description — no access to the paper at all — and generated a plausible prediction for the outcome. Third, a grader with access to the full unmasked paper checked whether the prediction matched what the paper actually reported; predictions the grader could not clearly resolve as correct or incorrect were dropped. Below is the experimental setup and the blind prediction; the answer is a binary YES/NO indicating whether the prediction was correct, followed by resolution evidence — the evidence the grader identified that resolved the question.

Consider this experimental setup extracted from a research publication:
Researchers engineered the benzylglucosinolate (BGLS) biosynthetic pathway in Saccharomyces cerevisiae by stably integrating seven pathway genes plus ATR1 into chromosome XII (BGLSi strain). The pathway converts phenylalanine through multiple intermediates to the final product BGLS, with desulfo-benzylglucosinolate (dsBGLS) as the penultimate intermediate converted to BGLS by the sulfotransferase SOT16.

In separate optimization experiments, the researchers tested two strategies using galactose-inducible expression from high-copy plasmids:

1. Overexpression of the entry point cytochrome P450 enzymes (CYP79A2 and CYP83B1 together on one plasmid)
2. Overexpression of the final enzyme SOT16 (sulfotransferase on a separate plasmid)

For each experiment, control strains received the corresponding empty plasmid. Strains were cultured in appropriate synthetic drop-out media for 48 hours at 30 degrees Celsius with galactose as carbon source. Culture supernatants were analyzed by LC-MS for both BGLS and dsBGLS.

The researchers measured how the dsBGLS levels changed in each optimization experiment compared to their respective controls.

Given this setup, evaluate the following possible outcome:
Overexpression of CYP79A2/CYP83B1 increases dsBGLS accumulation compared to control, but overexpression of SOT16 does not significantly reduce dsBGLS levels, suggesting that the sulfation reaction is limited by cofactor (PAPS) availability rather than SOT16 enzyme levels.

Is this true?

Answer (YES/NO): YES